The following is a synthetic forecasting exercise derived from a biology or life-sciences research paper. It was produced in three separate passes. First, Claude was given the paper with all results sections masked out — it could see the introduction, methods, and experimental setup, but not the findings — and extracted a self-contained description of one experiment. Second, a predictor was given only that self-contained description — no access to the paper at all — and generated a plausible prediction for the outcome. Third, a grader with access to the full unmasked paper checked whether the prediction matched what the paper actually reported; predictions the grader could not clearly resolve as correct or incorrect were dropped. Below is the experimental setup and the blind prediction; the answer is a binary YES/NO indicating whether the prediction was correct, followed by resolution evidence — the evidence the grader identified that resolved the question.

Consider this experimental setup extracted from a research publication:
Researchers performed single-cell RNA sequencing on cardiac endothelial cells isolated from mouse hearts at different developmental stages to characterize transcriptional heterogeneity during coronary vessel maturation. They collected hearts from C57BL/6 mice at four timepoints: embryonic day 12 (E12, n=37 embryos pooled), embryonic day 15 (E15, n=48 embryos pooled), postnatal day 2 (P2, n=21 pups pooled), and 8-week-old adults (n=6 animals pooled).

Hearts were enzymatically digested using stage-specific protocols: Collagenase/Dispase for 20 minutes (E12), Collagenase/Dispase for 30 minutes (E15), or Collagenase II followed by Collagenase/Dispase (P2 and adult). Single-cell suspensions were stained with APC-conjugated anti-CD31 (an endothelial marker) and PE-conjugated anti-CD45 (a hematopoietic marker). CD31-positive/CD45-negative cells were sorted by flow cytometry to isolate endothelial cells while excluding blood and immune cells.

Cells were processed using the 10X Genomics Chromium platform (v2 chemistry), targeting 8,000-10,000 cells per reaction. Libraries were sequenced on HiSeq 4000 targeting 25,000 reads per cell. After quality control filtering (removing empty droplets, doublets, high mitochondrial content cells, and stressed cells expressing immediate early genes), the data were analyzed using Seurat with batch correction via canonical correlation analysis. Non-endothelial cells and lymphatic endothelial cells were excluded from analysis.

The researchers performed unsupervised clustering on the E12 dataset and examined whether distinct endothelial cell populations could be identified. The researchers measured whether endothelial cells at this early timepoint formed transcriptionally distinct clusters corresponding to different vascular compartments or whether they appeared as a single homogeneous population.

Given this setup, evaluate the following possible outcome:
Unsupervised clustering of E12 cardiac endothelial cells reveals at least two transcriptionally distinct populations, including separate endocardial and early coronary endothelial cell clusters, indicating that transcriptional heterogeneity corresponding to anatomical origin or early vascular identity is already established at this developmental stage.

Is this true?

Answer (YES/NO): YES